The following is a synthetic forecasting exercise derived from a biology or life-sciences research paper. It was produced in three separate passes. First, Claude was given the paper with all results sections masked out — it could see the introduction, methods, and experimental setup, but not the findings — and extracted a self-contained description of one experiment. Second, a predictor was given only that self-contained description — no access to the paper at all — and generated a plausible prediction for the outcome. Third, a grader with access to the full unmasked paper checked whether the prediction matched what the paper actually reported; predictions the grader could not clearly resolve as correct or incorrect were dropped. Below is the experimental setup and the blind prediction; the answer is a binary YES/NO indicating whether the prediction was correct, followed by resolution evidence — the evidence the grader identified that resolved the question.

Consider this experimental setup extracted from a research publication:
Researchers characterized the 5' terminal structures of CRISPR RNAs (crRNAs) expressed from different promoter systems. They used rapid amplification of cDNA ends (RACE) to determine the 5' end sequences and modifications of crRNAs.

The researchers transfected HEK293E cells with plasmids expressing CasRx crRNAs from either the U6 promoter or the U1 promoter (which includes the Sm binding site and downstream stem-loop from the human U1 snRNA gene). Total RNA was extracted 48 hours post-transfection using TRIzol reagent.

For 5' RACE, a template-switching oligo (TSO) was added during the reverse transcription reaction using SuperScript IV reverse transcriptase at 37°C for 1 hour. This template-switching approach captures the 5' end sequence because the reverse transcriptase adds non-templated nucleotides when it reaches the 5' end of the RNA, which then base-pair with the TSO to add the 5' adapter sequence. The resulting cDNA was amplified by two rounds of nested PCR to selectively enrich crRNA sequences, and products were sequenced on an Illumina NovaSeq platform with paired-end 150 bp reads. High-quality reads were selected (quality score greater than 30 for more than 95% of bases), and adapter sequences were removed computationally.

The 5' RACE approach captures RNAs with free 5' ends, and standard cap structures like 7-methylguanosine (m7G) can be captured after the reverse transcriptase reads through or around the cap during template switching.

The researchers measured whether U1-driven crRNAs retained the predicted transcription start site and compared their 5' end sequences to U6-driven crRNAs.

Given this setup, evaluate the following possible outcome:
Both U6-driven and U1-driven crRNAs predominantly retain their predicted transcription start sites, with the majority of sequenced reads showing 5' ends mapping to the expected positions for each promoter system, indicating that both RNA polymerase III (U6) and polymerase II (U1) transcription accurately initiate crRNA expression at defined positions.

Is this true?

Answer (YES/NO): YES